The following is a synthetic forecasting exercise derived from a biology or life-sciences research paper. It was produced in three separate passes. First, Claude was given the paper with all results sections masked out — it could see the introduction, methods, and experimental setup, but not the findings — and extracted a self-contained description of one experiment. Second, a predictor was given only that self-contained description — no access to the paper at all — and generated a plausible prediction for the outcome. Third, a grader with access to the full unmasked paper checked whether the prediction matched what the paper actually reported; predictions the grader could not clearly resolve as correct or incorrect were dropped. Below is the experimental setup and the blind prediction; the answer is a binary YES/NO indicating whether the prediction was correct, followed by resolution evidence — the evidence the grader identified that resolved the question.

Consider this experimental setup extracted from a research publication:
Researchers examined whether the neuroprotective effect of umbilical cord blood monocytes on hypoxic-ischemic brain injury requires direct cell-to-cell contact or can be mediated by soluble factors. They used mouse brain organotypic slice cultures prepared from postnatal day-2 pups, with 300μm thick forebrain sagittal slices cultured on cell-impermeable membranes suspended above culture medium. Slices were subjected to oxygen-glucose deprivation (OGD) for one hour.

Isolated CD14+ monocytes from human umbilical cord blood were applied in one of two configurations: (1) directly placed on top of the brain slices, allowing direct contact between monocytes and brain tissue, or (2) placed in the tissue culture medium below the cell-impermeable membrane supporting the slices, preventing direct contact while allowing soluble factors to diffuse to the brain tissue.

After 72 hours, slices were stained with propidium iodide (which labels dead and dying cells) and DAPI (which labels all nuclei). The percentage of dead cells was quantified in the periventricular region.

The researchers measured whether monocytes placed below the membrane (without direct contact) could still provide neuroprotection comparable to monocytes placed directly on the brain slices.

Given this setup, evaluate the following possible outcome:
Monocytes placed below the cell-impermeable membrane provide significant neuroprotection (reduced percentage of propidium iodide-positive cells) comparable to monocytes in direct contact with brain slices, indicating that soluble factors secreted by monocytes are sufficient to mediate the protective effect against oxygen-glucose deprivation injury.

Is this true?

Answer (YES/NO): NO